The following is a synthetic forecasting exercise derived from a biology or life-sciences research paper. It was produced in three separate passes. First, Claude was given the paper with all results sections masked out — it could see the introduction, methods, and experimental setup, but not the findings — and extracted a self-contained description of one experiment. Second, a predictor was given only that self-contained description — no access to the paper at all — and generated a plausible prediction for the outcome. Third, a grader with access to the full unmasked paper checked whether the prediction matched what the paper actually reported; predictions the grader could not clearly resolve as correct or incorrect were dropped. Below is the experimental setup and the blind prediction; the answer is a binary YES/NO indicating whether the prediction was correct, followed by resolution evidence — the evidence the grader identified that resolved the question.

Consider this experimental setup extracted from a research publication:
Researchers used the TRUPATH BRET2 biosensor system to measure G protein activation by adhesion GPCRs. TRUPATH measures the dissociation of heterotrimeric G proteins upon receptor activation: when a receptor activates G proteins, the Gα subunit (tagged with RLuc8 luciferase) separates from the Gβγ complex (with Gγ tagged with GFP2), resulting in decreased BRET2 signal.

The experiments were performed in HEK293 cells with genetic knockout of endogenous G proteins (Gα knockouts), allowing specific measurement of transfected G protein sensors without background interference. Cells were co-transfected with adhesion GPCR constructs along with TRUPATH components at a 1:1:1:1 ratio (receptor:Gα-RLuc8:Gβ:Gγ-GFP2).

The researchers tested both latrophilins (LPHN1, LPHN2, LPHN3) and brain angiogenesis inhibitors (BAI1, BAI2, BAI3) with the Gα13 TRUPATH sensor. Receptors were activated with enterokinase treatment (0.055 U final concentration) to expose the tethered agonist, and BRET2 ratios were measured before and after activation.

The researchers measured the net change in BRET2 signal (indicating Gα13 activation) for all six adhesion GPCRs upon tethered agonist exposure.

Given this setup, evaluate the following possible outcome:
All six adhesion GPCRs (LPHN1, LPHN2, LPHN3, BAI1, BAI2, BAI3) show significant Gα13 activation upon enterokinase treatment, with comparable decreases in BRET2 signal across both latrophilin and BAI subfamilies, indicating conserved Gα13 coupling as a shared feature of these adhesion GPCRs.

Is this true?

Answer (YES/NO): NO